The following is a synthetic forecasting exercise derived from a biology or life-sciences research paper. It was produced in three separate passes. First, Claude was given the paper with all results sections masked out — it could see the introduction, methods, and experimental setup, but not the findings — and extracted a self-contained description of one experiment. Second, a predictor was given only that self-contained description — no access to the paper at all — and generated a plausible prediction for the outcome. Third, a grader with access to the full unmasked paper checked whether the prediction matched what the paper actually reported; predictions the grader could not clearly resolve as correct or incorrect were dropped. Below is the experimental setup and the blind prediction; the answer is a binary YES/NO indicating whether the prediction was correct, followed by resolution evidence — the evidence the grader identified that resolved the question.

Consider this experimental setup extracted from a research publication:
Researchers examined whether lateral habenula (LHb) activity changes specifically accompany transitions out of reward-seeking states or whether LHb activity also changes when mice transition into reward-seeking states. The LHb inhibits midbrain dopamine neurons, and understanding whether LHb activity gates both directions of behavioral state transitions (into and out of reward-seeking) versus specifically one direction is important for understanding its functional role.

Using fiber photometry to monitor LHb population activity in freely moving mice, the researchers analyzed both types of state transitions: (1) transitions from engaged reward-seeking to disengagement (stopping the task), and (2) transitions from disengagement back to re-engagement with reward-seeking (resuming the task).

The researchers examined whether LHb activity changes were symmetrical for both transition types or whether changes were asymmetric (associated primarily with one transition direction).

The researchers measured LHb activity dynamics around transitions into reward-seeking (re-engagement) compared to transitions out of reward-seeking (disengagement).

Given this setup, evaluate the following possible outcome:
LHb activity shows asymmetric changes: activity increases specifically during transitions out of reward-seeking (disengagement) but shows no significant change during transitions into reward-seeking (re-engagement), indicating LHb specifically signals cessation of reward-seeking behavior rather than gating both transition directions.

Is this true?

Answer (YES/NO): NO